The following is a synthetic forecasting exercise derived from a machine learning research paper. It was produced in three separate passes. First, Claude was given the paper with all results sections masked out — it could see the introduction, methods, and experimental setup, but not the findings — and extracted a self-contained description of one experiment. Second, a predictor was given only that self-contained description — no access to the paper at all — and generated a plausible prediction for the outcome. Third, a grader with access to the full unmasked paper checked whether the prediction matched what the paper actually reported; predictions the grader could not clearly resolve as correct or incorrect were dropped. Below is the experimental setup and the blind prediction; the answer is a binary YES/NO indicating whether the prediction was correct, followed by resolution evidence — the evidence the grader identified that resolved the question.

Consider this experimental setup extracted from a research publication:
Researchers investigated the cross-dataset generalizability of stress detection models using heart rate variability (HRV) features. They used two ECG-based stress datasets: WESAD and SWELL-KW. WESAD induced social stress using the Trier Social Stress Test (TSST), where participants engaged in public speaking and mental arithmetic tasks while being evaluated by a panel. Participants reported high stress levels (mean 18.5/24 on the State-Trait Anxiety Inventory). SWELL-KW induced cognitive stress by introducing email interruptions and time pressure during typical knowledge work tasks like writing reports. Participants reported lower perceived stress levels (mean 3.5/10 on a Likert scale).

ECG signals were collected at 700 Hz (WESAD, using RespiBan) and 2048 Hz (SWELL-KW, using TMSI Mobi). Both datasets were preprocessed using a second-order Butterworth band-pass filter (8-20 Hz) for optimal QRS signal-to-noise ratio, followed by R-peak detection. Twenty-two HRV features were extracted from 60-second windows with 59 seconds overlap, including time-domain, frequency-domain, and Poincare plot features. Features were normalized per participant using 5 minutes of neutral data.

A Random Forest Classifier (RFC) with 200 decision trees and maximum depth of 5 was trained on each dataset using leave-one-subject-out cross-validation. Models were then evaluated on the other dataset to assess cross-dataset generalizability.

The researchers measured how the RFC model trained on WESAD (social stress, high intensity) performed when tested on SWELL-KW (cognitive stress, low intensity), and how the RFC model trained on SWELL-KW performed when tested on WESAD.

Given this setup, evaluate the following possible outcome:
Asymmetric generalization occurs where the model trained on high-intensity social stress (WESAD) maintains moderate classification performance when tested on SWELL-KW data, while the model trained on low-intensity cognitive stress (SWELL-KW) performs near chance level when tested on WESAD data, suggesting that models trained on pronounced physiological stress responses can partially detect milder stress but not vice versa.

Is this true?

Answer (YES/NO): NO